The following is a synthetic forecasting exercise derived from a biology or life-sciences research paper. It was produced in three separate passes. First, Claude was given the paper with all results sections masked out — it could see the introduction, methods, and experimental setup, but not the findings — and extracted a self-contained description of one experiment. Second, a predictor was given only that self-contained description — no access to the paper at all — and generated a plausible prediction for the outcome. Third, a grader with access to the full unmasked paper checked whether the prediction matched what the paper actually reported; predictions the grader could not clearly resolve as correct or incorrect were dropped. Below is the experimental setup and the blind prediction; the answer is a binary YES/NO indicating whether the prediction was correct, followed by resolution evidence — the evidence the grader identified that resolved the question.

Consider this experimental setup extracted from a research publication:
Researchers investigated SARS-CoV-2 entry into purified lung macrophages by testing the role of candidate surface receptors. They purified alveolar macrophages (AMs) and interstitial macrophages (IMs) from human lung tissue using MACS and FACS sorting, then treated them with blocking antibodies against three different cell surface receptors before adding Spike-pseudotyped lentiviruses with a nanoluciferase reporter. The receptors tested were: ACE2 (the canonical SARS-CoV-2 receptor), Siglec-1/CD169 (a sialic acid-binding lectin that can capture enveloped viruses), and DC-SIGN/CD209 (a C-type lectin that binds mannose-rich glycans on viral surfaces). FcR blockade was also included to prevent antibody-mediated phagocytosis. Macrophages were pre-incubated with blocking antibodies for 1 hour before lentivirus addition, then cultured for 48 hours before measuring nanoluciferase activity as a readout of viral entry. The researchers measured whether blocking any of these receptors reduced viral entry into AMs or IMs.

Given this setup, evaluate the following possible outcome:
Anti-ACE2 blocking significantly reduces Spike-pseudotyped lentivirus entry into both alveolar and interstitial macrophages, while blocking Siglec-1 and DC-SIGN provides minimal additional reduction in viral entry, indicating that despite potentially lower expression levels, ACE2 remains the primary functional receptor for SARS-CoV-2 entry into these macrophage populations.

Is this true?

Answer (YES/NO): NO